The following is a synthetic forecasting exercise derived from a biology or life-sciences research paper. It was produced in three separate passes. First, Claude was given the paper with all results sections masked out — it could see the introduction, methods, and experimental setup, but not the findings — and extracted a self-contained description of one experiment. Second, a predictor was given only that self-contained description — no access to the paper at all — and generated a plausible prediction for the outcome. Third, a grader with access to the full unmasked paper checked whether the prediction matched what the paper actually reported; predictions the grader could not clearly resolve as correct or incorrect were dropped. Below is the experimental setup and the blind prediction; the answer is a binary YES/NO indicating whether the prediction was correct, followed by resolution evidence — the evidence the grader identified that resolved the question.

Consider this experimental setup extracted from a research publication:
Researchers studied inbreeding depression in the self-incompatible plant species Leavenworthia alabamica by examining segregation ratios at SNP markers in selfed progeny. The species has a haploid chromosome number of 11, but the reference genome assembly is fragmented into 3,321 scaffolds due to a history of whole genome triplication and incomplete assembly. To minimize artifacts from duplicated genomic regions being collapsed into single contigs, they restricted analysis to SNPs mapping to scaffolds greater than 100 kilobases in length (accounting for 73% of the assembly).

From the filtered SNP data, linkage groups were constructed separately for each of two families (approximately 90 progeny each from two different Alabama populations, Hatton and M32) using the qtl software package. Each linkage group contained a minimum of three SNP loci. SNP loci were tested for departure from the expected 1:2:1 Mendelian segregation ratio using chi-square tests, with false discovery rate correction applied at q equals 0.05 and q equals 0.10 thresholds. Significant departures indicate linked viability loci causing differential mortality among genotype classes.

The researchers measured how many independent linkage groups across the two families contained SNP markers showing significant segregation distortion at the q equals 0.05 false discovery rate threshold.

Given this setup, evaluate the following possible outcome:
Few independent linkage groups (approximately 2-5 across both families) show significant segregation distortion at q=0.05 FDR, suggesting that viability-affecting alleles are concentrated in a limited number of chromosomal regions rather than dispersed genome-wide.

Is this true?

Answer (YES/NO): YES